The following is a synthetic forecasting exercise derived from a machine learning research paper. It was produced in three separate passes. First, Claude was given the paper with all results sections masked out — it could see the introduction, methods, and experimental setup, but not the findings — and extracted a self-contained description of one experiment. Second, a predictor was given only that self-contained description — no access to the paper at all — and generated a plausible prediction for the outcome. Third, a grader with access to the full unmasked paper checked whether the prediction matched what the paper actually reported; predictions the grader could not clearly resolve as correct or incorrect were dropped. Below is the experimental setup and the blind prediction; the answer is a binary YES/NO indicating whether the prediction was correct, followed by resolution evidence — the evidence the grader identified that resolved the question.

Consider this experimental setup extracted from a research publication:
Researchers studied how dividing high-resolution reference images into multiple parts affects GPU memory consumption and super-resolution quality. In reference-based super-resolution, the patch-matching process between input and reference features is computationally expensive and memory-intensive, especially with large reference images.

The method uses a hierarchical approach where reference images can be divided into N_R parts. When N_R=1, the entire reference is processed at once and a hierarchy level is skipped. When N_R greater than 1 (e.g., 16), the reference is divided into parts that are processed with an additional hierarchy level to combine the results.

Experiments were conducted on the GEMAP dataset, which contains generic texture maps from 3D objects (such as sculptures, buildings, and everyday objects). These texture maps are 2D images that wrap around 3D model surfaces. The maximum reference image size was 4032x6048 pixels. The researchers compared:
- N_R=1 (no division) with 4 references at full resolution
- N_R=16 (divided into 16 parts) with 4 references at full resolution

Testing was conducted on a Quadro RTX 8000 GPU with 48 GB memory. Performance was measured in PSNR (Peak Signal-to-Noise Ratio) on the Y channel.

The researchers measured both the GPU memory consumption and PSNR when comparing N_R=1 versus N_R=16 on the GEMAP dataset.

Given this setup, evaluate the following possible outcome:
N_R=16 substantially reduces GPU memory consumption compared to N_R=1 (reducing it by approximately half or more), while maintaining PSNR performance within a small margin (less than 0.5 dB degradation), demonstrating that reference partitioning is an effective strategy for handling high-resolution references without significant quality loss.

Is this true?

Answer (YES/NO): NO